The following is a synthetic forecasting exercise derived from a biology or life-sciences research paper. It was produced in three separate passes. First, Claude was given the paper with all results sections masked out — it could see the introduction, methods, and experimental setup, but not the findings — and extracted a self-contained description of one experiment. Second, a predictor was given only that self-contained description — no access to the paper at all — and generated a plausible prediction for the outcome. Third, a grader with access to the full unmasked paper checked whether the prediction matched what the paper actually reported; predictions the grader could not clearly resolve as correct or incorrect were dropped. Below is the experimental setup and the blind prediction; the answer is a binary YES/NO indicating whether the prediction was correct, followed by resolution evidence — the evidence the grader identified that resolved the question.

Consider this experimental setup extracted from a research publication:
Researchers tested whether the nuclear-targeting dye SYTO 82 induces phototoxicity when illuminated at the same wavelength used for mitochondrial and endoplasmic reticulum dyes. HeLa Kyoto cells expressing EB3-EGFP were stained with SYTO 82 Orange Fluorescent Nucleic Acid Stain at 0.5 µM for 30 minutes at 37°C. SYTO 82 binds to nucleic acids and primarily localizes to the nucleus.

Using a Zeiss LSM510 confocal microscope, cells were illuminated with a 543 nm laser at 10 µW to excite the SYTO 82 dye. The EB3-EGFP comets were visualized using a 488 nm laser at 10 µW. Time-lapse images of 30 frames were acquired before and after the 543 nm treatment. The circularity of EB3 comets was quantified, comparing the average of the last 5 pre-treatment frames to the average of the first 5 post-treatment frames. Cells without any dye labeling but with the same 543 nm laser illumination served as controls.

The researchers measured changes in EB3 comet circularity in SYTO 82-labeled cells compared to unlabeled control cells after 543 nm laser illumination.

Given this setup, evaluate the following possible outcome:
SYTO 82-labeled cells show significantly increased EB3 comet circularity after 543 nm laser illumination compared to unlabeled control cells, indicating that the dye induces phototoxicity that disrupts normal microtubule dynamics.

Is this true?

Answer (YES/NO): NO